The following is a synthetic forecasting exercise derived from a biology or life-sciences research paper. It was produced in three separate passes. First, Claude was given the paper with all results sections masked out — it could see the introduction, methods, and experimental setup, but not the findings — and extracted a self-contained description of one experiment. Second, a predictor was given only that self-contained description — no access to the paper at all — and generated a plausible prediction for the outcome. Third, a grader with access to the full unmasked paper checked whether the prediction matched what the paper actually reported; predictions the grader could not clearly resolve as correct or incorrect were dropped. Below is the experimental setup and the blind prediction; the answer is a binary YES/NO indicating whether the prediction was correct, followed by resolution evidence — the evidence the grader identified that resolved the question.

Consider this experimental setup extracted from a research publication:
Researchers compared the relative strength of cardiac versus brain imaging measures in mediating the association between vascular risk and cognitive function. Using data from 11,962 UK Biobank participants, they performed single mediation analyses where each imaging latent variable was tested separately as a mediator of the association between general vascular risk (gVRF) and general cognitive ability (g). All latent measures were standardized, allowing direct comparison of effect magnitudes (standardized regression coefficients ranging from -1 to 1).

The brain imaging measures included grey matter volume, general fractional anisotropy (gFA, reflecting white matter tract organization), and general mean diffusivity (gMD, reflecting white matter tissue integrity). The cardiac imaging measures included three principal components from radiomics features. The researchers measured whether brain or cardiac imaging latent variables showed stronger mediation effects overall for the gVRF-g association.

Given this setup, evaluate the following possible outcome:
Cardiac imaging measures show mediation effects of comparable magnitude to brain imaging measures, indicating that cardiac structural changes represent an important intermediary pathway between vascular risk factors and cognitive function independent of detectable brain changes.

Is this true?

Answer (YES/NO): NO